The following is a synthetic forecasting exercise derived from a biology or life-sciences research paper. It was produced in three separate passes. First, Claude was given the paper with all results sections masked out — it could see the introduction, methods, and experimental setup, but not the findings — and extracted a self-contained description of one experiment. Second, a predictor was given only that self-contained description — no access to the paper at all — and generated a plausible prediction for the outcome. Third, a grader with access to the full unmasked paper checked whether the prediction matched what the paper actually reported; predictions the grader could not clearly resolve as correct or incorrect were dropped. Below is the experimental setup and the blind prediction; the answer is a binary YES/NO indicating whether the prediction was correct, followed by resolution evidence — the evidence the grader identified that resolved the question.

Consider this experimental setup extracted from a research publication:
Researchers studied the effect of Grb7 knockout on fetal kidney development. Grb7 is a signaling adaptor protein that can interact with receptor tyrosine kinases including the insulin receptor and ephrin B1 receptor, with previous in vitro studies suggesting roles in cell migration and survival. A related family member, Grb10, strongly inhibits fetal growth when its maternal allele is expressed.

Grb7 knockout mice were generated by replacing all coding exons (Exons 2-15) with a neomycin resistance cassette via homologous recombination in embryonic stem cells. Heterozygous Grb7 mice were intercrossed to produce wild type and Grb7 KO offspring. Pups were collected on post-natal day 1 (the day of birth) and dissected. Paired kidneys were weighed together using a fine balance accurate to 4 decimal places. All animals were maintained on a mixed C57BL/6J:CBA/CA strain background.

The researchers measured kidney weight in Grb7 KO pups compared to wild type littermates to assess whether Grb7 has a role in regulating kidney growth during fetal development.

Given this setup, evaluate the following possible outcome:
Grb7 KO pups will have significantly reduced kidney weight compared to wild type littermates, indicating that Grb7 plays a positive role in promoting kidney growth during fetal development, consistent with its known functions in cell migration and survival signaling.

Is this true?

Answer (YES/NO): YES